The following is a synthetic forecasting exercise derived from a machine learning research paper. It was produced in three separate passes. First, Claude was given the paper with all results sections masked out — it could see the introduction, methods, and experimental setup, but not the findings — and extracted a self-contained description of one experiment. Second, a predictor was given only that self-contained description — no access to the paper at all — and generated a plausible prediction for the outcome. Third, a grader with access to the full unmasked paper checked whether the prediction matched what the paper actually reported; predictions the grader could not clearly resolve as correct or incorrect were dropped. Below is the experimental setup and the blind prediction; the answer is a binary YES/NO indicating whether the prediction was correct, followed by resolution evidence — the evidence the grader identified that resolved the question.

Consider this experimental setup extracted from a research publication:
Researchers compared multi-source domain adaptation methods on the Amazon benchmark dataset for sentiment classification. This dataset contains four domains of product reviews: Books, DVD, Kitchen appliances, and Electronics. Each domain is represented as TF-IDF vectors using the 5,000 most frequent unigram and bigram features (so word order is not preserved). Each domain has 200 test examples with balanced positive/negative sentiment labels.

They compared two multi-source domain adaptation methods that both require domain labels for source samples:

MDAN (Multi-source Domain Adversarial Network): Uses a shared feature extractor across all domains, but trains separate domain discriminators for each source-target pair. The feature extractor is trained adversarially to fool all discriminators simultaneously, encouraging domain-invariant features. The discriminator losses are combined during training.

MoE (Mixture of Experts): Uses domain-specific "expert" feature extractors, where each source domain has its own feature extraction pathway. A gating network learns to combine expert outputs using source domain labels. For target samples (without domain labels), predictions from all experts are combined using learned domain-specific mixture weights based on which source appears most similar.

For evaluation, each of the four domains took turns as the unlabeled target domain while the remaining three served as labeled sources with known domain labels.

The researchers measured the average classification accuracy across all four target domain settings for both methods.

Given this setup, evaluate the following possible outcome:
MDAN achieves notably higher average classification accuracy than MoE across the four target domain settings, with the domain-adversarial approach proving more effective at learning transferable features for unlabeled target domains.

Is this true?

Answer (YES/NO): NO